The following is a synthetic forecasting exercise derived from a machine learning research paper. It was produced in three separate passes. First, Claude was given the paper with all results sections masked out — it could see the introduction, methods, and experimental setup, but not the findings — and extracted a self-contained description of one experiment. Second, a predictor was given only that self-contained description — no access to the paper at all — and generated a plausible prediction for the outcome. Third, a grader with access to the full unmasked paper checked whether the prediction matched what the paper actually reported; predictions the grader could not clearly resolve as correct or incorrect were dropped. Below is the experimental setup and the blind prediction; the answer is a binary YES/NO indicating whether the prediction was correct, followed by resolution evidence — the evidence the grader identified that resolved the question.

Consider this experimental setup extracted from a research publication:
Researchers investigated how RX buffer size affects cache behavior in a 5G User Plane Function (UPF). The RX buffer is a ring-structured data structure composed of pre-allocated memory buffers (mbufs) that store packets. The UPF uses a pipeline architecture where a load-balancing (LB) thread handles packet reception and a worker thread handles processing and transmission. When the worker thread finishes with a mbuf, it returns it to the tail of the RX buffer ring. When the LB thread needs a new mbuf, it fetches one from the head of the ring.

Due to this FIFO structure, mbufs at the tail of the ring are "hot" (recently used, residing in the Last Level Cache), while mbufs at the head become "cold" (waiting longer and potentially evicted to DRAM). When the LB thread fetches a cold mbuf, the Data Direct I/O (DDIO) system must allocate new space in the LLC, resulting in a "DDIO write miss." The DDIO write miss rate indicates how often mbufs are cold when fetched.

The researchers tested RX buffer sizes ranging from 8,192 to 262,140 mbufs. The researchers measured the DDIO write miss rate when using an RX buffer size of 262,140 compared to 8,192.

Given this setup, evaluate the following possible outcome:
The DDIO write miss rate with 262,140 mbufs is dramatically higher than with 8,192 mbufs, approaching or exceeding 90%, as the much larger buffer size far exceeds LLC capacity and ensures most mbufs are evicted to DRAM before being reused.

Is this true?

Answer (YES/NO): YES